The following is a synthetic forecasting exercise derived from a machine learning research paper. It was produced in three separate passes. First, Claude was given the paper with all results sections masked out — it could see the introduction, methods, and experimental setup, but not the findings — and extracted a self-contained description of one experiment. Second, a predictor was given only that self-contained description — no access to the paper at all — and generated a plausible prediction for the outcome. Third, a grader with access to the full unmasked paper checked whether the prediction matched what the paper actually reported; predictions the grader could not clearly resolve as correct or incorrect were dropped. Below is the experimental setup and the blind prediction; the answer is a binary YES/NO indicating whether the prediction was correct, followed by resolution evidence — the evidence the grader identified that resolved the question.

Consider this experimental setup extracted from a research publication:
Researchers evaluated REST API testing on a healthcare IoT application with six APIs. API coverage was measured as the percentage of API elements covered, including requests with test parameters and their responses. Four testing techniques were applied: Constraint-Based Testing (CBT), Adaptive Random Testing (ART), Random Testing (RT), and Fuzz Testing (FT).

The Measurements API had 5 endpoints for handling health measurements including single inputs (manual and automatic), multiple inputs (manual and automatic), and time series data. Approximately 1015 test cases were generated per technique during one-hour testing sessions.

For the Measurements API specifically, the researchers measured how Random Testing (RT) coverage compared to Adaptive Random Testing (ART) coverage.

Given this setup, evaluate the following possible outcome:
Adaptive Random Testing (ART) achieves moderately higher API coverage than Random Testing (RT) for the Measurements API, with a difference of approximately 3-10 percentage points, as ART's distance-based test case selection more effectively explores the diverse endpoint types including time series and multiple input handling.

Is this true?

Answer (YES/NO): NO